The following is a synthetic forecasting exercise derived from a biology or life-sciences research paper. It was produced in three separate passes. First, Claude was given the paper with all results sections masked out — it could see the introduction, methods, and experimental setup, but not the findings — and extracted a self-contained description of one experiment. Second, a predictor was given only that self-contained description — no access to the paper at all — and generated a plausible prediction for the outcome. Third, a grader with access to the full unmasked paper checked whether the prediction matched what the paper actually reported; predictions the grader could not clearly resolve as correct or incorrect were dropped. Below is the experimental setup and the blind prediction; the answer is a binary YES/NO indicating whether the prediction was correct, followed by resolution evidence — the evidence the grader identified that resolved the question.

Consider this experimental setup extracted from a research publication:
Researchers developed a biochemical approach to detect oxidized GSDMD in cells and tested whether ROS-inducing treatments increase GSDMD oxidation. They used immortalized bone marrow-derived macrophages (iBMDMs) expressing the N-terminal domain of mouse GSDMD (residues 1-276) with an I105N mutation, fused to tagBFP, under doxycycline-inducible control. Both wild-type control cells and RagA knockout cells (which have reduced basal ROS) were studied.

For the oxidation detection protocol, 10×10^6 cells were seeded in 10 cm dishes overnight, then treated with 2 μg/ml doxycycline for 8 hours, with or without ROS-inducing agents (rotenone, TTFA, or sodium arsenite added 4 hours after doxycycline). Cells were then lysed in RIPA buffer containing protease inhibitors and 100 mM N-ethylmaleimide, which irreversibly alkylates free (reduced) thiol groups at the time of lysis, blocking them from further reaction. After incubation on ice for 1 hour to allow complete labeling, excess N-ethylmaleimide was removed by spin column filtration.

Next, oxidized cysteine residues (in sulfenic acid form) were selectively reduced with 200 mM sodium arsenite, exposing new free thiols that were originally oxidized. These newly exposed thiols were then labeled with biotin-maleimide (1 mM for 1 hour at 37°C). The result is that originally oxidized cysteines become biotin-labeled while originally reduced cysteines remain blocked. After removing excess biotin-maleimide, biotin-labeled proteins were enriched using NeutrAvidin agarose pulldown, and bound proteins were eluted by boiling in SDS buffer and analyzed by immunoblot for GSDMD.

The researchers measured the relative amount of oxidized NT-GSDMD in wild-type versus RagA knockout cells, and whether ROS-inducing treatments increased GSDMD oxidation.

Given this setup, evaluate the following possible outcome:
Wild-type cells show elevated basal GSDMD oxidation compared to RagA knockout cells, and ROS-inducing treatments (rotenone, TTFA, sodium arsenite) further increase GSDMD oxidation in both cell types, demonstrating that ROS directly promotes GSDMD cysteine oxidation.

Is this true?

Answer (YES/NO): NO